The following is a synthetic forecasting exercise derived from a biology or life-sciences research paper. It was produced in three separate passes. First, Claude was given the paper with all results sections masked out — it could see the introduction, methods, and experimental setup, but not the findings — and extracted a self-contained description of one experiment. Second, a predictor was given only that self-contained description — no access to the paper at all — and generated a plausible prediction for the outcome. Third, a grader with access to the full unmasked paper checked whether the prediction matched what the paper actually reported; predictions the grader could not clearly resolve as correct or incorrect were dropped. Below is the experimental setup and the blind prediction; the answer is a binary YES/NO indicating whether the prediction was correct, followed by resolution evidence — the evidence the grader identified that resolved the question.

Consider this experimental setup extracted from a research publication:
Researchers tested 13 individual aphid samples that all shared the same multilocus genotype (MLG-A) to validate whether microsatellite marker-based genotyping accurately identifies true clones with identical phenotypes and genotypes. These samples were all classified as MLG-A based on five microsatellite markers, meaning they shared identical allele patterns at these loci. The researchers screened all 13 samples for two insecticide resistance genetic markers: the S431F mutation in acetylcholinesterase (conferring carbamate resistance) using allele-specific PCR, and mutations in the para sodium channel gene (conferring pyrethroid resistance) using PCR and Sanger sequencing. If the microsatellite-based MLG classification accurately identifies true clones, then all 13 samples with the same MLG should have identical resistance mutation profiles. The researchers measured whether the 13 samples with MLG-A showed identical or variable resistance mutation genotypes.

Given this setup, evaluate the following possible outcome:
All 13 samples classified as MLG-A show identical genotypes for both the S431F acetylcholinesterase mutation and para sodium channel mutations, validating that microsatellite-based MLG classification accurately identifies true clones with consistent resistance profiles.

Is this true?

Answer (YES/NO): YES